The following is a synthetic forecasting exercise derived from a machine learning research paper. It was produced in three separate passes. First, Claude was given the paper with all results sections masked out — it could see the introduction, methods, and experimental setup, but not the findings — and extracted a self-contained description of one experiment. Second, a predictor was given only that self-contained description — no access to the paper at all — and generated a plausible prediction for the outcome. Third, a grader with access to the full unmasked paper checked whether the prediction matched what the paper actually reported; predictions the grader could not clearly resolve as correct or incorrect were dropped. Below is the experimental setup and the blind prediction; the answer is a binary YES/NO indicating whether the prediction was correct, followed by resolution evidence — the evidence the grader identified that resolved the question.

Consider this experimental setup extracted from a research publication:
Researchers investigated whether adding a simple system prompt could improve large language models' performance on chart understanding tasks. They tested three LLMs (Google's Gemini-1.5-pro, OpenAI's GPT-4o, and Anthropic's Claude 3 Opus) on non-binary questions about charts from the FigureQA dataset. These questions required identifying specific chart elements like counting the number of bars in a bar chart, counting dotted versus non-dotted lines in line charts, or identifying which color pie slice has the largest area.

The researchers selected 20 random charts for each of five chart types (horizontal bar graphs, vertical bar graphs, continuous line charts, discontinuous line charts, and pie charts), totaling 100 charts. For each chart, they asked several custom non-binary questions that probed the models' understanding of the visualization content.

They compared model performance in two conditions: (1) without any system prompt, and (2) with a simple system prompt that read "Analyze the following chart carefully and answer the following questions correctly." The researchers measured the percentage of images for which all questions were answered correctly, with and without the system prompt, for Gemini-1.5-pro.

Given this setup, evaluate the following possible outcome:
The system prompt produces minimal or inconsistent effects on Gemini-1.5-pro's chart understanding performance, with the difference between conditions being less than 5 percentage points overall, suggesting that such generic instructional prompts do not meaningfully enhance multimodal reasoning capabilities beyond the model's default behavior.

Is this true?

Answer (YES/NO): NO